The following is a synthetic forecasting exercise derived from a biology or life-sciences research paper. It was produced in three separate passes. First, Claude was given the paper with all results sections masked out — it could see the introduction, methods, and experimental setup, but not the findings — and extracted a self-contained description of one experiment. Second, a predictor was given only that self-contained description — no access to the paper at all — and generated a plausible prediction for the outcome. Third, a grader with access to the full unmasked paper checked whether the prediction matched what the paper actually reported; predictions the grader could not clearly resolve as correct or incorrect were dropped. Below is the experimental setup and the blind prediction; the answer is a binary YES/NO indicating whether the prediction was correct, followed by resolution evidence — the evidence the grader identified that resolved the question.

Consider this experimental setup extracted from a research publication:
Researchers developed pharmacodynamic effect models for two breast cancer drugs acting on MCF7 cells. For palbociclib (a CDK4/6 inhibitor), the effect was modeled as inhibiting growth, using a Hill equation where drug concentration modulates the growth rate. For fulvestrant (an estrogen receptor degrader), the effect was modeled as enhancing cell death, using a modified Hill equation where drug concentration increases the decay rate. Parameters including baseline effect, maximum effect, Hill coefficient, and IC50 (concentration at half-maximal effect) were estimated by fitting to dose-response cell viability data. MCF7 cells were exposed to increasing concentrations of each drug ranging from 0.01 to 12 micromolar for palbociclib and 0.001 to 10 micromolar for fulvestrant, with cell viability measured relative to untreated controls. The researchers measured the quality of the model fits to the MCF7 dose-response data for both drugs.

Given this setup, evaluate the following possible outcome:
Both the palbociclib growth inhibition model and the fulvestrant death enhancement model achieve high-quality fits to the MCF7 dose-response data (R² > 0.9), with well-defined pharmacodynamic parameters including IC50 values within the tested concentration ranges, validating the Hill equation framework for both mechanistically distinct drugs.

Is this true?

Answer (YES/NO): NO